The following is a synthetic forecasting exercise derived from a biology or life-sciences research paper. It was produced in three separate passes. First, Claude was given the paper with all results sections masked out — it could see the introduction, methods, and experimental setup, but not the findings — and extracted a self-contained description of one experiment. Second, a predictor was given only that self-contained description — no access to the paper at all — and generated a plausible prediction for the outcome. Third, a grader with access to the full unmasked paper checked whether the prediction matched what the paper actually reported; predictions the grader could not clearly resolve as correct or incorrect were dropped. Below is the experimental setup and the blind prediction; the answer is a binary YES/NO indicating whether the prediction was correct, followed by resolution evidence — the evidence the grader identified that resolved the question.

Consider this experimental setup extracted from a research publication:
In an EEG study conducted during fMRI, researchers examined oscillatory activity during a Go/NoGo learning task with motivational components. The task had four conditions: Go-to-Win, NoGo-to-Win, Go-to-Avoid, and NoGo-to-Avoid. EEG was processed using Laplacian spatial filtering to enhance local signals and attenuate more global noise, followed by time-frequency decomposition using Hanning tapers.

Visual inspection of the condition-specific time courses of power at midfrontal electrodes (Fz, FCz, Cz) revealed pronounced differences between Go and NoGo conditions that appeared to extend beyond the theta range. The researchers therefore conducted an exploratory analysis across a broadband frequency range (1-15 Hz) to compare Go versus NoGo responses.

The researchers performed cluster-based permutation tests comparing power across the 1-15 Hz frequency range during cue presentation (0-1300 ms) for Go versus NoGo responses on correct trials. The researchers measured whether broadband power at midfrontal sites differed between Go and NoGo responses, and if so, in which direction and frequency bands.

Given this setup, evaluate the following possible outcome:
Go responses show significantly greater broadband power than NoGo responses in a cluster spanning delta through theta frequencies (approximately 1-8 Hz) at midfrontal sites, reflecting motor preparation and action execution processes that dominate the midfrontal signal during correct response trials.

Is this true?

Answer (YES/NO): NO